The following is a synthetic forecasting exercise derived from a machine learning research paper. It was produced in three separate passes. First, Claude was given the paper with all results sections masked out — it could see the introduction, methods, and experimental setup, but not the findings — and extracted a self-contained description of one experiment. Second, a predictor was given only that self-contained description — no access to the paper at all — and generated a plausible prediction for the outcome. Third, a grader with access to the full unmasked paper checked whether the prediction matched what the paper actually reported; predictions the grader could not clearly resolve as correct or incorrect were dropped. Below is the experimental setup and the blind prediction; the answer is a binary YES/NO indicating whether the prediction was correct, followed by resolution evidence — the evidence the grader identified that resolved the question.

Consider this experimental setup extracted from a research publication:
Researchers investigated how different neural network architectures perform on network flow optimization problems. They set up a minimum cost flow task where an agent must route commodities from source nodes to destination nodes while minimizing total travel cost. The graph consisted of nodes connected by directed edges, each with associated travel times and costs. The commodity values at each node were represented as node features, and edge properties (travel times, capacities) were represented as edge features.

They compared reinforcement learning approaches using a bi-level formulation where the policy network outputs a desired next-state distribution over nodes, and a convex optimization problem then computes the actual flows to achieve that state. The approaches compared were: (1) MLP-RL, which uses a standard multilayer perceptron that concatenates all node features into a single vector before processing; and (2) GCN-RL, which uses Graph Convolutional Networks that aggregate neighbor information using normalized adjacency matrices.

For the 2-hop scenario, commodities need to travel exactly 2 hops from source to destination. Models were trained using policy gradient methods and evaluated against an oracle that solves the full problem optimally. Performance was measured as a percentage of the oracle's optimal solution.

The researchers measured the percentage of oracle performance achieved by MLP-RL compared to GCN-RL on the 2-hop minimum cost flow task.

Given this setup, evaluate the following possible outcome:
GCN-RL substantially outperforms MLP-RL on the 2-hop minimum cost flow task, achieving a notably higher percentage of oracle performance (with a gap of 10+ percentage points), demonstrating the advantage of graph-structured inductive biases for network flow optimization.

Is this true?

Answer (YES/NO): NO